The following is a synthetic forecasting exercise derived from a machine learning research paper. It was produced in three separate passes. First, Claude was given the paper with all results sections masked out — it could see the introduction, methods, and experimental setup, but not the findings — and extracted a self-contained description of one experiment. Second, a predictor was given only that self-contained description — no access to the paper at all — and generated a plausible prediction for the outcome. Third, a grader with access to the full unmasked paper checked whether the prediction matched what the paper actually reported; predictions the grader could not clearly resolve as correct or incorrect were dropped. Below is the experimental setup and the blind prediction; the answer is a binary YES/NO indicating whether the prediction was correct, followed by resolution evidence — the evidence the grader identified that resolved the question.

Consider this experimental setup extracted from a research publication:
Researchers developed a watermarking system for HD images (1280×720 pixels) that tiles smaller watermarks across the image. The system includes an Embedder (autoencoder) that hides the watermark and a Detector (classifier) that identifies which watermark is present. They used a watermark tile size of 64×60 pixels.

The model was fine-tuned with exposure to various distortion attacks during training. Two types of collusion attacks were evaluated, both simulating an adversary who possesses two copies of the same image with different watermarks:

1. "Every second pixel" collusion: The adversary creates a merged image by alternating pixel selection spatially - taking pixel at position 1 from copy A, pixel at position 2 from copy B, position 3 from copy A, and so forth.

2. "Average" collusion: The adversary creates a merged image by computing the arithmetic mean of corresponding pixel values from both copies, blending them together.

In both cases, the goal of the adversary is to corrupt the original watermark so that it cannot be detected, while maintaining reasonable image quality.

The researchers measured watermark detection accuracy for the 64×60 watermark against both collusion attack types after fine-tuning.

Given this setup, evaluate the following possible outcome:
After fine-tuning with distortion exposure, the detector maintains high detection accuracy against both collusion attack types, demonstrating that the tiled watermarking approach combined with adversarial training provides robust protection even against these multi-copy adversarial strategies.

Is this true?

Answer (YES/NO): YES